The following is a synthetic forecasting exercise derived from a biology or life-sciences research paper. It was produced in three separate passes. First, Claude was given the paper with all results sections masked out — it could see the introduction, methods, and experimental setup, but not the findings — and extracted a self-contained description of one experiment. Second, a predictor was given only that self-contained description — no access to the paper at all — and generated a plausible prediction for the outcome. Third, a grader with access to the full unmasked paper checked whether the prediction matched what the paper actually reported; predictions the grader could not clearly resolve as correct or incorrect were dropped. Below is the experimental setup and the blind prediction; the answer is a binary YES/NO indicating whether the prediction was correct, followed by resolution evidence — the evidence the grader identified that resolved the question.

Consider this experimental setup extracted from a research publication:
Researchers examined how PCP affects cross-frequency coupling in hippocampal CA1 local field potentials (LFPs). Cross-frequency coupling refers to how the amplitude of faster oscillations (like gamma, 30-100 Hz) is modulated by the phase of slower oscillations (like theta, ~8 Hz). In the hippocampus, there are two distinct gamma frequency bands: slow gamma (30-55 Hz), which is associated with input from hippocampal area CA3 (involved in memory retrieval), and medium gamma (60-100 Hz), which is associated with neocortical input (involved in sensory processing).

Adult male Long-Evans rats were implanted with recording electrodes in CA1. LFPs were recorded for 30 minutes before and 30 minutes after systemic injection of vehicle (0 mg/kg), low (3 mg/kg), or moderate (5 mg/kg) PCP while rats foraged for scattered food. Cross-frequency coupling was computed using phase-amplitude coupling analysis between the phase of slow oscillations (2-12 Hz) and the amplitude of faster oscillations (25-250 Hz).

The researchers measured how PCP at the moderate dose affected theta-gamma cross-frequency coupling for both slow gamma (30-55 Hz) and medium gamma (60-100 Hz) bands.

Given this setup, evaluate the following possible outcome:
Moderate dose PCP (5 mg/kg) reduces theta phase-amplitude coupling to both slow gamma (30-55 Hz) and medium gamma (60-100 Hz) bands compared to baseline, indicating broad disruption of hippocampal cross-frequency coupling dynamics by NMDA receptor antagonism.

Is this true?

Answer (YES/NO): NO